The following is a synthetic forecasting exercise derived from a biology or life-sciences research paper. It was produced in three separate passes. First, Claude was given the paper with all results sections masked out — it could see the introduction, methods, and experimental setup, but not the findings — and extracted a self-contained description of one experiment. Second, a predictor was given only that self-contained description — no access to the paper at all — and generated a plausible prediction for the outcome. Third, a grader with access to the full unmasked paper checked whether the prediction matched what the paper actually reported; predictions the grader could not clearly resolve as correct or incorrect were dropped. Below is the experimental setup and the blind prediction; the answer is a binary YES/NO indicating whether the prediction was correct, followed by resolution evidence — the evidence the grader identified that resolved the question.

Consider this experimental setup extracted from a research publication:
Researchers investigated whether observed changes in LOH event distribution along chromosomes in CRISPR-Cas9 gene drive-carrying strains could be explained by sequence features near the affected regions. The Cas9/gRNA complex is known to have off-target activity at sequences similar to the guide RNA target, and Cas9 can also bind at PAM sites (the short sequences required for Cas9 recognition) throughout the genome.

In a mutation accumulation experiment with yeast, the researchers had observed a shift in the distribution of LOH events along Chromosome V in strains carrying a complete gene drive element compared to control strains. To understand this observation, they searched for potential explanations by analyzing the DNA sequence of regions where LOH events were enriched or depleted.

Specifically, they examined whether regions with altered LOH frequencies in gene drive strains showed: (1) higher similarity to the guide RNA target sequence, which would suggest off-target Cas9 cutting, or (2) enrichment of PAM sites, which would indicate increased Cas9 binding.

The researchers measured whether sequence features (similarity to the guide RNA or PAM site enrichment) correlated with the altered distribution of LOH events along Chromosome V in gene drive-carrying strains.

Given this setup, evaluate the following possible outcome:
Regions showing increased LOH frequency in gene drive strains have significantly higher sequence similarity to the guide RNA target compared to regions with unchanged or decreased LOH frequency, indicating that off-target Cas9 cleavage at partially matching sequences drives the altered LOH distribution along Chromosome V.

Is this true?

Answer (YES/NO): NO